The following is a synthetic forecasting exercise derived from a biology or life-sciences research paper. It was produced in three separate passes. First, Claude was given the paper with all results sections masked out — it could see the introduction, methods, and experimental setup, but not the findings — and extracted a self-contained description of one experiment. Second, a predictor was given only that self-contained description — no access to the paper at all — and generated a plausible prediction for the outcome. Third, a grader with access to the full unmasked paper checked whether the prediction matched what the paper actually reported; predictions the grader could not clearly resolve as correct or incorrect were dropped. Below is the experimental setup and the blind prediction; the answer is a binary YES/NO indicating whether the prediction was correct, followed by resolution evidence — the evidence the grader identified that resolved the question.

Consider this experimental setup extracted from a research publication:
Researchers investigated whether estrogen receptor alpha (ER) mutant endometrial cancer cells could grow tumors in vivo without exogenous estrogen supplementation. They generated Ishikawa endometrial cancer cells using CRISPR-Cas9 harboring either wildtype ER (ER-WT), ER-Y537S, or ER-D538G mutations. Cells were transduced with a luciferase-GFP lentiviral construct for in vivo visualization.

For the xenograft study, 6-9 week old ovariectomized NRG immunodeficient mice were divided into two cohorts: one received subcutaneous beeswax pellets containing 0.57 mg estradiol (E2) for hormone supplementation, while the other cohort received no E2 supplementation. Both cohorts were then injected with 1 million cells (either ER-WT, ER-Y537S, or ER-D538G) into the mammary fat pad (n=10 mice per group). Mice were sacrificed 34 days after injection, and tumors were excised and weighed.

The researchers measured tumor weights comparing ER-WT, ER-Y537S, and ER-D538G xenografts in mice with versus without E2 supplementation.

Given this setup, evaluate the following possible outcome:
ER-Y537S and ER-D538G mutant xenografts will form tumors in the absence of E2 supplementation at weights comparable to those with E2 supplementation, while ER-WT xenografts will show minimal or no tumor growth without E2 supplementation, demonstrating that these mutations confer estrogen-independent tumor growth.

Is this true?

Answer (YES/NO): NO